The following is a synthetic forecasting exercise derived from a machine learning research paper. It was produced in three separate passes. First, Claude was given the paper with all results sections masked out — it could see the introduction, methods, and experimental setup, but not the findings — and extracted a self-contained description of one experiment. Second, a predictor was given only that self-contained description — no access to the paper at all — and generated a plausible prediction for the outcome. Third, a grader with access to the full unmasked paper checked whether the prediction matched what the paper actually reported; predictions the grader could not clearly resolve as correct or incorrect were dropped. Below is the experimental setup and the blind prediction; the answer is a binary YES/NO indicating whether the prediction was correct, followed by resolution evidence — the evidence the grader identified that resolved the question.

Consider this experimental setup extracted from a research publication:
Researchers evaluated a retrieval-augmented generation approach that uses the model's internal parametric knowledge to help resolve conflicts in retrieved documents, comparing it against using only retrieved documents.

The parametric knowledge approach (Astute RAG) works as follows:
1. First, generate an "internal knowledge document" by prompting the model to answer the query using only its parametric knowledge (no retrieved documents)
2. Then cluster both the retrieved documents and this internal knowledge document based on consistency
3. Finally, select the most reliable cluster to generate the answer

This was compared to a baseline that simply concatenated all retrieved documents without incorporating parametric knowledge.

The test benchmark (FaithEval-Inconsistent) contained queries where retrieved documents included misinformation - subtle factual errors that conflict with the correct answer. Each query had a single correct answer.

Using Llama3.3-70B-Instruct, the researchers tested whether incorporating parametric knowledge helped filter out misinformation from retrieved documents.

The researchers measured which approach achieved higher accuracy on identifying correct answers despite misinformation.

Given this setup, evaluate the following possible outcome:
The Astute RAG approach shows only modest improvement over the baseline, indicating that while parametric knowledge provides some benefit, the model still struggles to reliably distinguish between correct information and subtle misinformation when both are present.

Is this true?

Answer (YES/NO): YES